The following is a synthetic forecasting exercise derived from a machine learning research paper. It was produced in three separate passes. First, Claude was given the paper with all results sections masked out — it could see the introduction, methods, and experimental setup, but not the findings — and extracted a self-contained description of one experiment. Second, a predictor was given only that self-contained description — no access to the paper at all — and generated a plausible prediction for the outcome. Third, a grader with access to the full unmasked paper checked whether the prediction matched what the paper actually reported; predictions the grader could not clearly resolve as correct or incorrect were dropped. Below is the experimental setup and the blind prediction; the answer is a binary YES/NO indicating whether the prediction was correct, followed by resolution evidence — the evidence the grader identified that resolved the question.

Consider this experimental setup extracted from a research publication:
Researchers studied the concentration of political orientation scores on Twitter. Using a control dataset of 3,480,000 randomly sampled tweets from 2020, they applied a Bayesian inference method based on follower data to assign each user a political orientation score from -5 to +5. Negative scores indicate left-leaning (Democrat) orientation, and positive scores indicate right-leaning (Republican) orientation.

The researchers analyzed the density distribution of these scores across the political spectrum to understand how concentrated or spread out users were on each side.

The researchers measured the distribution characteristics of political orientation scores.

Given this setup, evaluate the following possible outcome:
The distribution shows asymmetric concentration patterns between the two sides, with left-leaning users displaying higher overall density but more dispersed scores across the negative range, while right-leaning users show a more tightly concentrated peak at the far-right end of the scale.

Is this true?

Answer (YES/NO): NO